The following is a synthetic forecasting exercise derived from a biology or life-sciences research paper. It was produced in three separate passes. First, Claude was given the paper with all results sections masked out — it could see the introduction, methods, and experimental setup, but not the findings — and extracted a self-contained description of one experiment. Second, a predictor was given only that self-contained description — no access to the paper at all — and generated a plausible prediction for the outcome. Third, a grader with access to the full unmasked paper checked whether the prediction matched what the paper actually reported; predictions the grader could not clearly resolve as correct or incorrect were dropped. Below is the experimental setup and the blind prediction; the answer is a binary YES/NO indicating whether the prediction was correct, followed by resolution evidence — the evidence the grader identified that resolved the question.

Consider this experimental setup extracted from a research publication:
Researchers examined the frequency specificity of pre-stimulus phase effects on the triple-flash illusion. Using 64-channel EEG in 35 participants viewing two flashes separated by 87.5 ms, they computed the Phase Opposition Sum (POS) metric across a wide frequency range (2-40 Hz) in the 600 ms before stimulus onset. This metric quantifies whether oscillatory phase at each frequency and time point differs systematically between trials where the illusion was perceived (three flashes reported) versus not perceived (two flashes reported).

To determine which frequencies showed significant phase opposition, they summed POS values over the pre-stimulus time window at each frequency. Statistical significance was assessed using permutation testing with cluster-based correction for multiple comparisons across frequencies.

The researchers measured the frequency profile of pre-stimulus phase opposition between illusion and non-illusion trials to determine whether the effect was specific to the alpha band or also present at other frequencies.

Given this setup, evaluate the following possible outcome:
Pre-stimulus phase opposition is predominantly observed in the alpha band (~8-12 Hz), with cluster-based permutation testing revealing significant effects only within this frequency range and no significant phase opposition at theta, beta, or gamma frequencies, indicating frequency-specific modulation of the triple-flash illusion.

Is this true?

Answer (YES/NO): NO